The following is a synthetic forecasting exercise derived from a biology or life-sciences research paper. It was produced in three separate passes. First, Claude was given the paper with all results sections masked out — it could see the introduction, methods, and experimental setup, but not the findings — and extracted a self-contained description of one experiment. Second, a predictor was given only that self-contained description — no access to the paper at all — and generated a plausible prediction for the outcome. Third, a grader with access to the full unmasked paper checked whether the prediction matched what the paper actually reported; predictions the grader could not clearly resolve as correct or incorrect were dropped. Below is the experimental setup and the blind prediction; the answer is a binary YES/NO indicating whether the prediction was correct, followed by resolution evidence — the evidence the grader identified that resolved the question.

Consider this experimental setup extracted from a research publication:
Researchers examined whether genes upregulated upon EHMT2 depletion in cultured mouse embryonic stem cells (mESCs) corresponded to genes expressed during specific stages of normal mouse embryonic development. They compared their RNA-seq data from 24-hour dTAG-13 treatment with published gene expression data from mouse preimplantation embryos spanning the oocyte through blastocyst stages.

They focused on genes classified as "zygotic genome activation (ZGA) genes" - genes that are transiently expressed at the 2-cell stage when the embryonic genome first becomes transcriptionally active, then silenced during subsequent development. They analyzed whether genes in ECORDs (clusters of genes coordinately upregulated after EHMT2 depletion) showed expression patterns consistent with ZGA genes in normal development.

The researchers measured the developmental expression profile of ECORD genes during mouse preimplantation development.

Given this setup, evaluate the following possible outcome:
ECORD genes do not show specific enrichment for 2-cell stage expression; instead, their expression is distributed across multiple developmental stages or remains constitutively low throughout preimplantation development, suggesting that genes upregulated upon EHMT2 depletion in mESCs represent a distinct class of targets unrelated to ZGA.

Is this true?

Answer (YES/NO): NO